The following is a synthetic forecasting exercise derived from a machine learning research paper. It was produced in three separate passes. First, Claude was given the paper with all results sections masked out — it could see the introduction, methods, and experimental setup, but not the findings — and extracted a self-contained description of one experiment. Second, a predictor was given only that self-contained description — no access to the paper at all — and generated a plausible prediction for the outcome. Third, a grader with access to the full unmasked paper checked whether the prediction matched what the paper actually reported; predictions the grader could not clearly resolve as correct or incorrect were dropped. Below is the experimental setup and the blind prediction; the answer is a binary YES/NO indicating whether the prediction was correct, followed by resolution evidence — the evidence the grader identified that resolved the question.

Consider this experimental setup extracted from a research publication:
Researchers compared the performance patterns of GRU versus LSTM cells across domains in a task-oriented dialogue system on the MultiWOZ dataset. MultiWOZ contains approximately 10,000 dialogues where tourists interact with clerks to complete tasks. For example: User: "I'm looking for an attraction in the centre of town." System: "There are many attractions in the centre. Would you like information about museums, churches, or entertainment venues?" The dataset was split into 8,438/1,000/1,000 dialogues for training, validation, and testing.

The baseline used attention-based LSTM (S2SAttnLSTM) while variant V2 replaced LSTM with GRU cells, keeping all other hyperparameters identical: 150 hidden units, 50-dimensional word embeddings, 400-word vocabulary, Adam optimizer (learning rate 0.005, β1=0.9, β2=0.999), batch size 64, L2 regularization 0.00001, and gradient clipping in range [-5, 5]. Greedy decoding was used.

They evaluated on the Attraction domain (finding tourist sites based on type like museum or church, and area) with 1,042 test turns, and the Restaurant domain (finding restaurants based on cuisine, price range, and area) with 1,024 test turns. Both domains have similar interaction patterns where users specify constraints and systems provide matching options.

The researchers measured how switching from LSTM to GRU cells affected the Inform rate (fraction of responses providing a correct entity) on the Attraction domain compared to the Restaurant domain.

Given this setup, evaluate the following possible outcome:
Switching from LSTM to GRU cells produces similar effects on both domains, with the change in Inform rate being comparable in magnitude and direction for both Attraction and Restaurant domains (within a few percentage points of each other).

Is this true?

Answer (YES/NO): NO